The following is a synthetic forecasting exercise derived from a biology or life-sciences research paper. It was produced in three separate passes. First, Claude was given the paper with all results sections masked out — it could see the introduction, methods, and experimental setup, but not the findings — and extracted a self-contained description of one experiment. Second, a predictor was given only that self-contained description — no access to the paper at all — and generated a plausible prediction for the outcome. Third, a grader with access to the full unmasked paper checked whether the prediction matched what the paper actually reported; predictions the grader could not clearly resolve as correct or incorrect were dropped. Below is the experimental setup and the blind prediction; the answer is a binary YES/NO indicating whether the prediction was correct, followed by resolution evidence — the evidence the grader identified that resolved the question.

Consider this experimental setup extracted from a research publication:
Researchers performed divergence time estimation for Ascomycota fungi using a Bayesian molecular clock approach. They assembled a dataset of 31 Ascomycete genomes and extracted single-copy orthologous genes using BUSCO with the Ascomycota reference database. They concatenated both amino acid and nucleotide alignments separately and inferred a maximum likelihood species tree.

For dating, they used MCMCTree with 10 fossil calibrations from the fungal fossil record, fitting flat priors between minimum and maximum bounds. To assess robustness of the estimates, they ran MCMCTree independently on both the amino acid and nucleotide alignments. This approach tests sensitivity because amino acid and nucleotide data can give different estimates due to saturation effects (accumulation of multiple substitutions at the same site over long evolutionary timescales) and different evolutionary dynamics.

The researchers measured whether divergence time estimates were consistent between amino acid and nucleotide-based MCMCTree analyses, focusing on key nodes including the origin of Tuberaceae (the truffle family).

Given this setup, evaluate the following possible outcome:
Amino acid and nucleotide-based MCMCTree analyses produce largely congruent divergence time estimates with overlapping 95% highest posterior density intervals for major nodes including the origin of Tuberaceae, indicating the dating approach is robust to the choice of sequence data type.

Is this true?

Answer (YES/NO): YES